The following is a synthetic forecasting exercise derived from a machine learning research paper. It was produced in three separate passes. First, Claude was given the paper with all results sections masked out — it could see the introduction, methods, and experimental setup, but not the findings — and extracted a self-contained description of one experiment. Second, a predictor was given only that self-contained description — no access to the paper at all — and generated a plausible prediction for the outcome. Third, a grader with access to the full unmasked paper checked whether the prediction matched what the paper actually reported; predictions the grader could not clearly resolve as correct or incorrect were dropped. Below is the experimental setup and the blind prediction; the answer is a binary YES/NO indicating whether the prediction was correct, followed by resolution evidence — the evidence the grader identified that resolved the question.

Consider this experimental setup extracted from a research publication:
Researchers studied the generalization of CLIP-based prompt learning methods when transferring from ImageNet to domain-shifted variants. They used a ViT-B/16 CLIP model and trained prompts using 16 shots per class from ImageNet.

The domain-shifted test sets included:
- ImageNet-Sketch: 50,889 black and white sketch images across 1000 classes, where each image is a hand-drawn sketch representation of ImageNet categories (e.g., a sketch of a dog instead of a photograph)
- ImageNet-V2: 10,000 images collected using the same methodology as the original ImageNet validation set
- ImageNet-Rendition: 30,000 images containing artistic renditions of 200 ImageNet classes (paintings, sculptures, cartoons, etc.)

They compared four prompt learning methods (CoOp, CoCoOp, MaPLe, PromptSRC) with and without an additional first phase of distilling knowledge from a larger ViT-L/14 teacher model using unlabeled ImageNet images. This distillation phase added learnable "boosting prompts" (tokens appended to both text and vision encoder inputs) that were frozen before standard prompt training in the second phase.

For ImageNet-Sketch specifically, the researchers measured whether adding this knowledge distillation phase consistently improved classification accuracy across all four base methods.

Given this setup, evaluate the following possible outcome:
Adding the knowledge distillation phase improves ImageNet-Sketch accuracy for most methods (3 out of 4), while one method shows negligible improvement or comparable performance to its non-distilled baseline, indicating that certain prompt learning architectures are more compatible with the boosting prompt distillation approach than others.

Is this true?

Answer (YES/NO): NO